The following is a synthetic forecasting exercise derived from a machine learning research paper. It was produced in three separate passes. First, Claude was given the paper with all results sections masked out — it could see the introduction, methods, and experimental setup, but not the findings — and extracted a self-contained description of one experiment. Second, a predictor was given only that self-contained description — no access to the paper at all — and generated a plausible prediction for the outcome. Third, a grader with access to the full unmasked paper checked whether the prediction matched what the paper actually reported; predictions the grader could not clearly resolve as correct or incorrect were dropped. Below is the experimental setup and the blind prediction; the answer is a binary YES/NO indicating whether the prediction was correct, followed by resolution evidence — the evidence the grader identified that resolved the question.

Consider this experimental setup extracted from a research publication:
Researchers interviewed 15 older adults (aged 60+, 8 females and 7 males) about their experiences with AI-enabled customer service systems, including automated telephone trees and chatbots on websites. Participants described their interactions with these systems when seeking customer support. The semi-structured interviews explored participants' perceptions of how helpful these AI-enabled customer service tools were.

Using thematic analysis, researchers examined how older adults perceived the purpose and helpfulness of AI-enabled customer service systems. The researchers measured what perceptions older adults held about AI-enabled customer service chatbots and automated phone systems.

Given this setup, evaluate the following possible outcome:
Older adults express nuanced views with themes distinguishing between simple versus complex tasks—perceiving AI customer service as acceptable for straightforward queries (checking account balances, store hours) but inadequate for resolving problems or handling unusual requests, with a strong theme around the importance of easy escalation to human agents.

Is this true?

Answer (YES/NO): NO